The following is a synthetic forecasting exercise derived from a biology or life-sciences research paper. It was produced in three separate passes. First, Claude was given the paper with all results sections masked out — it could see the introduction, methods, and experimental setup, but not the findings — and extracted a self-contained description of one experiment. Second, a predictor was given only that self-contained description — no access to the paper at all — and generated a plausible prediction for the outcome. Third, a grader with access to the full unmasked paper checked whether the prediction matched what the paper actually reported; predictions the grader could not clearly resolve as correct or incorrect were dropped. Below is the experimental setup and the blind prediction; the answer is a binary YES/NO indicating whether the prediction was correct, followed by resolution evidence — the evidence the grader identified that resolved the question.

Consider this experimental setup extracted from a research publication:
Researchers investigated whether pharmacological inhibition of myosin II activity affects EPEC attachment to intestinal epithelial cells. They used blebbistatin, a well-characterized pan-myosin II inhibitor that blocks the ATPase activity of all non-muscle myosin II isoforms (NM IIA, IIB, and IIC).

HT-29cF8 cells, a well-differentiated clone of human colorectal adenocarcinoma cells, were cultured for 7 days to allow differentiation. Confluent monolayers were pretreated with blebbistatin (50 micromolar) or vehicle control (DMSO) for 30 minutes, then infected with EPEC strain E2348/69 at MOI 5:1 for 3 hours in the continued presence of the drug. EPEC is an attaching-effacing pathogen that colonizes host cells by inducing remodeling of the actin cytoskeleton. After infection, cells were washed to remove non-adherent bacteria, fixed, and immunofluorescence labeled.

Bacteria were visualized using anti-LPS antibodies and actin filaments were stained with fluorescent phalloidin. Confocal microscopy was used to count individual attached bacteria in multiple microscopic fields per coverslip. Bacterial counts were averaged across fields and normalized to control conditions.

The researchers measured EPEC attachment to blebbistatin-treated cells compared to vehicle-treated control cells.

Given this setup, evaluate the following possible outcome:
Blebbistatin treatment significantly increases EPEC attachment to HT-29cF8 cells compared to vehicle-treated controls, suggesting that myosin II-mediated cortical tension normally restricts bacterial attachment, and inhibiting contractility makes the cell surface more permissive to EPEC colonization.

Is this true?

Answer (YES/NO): YES